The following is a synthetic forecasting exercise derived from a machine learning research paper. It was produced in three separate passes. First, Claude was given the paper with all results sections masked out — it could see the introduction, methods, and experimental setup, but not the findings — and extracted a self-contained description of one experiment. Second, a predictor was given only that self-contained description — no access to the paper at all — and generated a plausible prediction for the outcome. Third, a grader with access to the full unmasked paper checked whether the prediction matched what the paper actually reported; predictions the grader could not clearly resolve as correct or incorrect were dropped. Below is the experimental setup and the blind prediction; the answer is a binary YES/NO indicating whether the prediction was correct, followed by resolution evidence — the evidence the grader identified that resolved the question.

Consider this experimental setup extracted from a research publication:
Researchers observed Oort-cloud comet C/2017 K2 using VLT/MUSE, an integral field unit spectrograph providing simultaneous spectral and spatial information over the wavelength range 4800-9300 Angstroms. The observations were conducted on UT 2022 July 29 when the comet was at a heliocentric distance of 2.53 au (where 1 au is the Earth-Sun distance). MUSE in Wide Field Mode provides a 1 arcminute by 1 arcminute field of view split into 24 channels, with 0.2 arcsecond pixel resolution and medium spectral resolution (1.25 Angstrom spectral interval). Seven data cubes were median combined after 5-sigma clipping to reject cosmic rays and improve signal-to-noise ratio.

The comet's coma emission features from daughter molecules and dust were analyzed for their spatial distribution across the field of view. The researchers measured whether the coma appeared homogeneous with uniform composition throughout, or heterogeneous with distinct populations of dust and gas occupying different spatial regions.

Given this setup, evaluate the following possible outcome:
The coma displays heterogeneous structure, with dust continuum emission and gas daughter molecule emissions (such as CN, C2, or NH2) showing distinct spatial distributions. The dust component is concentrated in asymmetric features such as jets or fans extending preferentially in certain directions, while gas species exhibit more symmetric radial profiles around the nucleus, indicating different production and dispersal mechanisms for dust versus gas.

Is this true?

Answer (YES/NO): NO